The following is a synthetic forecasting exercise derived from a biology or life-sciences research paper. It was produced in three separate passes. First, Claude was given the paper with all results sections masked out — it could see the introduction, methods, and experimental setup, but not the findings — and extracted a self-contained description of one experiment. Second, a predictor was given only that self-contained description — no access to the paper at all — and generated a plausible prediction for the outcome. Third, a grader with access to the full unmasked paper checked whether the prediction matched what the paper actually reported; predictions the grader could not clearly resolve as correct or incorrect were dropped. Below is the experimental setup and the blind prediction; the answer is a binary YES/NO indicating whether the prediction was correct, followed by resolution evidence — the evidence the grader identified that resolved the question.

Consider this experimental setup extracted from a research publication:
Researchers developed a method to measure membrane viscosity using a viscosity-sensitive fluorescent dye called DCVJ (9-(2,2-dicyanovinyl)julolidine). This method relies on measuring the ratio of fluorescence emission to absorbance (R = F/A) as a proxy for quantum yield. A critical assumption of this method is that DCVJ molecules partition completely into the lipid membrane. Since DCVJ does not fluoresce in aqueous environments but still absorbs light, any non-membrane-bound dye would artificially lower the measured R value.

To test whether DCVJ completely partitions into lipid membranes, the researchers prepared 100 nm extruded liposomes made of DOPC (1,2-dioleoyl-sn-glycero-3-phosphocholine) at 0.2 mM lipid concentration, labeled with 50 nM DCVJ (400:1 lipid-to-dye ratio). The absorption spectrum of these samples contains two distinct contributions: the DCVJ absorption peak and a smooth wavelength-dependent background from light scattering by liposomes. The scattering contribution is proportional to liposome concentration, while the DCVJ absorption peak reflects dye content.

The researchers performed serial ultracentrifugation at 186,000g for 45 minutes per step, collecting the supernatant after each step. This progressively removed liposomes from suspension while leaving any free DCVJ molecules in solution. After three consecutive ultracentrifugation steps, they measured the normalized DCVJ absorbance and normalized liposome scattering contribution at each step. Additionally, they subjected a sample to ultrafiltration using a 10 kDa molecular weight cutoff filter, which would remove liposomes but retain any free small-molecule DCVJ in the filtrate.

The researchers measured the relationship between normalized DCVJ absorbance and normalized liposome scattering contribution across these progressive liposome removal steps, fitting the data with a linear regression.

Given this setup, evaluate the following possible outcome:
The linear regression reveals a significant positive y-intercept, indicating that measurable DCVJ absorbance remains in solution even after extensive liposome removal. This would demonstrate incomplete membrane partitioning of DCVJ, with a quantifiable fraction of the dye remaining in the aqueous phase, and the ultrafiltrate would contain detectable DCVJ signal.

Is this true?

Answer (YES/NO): NO